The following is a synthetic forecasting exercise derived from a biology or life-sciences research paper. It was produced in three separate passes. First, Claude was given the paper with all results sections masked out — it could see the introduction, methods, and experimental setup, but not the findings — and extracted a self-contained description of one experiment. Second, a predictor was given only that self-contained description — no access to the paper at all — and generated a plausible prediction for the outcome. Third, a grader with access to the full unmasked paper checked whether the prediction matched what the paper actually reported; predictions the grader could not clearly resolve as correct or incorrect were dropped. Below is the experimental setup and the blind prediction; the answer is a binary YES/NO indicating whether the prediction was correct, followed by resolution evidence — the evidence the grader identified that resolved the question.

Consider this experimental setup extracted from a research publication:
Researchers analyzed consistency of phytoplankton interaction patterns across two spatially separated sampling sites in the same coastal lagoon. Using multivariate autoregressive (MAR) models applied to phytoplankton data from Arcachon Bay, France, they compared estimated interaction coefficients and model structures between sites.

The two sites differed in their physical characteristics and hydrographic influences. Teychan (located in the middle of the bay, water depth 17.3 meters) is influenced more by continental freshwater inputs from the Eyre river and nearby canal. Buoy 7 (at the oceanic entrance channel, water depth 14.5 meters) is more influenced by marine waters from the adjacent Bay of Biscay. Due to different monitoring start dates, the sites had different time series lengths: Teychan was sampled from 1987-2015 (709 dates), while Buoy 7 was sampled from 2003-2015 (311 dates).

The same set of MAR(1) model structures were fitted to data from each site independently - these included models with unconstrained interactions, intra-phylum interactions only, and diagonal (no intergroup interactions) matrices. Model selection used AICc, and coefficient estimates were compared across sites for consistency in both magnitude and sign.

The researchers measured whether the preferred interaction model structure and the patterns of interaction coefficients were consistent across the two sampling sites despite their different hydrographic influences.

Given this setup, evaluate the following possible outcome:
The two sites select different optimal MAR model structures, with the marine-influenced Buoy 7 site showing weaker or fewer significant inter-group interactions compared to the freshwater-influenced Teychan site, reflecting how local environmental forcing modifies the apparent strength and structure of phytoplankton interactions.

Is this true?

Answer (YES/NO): NO